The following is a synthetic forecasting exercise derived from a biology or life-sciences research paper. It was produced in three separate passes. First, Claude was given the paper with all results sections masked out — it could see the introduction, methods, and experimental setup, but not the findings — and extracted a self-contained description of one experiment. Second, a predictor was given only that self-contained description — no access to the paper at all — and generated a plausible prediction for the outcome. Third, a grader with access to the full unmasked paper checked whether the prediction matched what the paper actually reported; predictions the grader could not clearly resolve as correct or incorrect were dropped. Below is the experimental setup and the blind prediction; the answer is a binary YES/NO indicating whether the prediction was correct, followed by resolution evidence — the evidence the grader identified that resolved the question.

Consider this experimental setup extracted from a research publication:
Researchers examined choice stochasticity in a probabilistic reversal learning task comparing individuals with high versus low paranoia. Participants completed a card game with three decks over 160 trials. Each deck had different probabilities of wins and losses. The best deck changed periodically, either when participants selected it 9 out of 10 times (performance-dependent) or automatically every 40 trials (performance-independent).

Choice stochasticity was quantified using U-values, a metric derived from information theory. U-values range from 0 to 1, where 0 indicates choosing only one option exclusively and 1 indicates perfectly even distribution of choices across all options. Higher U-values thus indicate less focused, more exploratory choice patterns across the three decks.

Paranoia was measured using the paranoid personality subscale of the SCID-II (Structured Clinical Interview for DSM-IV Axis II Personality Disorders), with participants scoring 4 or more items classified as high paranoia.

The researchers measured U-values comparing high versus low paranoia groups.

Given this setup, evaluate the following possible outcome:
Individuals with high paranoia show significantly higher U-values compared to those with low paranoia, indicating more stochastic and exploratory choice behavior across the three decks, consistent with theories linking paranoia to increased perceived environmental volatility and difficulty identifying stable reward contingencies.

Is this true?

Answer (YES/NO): YES